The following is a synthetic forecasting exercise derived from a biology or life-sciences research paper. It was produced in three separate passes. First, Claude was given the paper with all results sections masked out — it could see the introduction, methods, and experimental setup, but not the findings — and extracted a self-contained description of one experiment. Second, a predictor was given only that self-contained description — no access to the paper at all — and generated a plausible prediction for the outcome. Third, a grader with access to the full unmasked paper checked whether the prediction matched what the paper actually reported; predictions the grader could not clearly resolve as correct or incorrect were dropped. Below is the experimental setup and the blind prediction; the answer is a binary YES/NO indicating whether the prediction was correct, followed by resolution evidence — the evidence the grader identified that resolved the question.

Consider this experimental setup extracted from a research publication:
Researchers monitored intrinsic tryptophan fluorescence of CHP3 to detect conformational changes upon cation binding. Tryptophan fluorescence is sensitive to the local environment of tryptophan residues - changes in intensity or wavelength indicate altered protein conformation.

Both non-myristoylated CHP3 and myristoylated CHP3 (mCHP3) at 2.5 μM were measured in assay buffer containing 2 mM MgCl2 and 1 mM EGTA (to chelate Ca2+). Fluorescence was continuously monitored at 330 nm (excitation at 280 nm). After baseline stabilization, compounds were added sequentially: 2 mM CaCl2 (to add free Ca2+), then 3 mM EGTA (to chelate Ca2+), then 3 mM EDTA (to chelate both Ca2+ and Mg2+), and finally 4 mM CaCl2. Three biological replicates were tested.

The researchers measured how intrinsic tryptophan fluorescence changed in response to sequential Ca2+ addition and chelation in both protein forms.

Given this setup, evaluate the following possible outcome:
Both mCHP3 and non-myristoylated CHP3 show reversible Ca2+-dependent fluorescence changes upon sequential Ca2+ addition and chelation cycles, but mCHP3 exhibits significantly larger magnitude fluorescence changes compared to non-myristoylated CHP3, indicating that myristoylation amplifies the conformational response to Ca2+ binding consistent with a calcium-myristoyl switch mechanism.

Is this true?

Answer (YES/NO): NO